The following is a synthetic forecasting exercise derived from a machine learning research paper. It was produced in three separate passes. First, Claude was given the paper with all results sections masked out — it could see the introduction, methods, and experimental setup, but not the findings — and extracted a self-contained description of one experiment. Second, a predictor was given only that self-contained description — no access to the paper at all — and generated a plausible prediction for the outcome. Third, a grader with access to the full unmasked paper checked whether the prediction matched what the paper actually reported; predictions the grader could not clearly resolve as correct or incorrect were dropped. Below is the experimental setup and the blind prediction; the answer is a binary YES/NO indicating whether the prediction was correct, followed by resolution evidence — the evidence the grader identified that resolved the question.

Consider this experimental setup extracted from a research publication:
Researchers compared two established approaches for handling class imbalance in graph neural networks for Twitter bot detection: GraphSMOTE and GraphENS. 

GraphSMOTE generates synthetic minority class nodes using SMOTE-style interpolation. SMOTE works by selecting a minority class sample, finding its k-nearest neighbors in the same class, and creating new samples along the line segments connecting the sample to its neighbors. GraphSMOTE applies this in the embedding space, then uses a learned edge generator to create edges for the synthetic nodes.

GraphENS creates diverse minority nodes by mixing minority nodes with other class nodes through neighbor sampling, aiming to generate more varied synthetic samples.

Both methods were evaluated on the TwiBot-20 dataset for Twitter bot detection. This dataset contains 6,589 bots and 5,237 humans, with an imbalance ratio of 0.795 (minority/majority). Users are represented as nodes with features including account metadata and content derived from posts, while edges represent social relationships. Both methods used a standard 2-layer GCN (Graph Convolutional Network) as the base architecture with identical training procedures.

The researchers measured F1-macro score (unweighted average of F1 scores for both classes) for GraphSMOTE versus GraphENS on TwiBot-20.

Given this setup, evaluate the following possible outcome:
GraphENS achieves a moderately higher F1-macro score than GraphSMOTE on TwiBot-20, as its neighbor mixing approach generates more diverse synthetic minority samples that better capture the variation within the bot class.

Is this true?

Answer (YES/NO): YES